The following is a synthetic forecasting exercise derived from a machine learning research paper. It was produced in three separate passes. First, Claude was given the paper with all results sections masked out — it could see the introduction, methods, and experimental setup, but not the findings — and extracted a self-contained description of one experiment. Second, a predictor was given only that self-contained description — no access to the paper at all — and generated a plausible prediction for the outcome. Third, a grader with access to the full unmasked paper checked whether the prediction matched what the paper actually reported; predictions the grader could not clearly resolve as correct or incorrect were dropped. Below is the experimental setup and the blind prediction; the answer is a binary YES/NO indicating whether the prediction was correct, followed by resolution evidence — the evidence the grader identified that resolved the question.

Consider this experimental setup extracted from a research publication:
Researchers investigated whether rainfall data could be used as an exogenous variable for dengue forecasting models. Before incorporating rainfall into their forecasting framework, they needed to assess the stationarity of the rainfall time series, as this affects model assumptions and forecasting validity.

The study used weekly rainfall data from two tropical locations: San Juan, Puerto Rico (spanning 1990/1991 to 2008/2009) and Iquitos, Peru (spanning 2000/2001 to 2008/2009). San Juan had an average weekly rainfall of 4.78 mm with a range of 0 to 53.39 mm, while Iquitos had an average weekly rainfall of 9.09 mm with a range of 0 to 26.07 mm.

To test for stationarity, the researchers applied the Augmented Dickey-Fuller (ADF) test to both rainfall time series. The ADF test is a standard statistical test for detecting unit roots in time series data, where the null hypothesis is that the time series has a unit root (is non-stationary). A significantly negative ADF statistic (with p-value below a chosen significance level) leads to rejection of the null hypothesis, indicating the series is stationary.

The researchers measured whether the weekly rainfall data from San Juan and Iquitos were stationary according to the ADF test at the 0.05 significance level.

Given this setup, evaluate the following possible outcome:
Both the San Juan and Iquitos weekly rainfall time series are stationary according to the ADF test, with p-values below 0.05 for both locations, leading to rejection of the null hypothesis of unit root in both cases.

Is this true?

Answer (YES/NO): YES